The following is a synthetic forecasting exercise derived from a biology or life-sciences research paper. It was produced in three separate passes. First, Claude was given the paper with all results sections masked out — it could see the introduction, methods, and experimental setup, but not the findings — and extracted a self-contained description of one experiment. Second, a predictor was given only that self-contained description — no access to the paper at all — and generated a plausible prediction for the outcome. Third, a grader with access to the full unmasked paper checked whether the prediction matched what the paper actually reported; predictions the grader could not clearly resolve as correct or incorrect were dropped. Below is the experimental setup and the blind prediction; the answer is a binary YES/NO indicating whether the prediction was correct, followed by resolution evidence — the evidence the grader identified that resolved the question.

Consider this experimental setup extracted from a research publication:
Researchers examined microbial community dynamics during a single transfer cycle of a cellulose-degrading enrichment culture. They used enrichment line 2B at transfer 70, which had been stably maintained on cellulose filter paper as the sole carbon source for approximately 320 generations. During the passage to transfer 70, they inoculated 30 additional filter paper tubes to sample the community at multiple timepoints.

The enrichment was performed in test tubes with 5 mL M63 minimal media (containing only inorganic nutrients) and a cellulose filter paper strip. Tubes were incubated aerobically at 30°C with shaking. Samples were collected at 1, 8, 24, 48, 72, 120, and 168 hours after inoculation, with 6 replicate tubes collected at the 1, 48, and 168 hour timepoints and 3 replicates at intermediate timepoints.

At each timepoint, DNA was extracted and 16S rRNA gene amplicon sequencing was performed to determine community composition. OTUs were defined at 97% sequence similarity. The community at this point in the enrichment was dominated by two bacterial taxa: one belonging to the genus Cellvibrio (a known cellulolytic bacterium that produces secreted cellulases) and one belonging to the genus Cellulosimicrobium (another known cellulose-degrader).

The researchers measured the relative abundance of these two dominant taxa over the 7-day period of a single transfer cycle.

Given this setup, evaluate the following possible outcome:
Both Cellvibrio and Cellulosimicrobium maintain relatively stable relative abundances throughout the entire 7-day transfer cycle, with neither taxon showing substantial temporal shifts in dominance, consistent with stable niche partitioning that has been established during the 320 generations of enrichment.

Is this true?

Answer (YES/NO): NO